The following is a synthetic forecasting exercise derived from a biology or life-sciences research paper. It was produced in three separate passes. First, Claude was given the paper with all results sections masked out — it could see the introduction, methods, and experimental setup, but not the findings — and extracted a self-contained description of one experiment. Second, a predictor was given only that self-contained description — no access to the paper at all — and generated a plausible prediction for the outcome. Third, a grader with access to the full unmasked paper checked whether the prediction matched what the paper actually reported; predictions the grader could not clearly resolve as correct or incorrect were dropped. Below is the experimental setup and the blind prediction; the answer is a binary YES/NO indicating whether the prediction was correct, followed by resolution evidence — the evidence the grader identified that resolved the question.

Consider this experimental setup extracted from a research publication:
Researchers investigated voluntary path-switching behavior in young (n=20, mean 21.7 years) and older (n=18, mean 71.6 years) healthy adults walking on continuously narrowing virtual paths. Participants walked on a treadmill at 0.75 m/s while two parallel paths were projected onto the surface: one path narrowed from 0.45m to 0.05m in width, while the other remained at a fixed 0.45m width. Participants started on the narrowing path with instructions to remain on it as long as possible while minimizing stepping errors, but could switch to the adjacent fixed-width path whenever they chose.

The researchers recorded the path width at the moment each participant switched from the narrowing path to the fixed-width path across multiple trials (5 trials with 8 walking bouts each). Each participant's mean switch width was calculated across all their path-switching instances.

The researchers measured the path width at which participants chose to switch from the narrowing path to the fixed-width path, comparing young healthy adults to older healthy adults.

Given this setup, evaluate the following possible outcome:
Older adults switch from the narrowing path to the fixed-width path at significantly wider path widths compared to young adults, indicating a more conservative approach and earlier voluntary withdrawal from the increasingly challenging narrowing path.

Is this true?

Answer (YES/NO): YES